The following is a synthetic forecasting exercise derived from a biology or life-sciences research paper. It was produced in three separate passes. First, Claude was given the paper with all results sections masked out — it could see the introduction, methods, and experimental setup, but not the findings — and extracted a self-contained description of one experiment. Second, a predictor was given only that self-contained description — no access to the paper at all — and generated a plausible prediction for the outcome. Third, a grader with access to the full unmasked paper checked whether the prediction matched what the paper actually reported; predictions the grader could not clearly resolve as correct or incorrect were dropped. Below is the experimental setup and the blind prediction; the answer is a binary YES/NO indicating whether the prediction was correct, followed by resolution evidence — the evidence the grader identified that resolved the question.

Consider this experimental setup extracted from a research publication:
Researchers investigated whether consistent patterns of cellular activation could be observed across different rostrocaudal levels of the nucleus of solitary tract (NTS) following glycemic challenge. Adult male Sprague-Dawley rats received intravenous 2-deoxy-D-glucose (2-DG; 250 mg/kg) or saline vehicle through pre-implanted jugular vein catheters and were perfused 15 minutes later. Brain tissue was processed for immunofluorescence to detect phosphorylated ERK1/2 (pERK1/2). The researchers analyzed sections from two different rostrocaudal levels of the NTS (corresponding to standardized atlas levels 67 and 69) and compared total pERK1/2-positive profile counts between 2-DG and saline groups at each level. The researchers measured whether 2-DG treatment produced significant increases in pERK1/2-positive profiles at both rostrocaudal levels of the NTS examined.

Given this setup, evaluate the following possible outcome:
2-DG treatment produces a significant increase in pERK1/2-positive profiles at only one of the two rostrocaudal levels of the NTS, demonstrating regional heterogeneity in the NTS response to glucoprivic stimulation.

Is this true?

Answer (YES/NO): NO